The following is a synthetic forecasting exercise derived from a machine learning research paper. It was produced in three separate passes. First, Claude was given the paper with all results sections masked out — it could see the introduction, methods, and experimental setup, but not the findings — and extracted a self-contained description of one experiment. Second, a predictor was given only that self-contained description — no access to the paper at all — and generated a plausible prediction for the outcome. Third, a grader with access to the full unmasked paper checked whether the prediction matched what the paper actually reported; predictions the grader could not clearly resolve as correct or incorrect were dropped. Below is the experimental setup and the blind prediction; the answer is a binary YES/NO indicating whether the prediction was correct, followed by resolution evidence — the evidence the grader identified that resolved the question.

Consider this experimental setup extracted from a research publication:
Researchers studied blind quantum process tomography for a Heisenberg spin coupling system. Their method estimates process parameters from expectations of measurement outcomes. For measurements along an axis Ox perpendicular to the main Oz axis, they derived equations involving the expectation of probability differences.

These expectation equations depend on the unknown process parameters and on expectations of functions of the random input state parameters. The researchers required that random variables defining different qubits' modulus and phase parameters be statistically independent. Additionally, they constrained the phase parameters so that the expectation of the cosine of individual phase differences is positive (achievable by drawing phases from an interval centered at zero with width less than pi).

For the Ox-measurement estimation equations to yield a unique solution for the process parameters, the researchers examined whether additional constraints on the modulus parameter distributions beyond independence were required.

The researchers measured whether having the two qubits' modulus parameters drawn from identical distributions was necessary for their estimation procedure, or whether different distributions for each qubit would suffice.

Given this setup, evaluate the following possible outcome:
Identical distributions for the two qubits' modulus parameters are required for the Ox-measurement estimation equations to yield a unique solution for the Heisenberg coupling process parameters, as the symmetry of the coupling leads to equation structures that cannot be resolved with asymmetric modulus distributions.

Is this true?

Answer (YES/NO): YES